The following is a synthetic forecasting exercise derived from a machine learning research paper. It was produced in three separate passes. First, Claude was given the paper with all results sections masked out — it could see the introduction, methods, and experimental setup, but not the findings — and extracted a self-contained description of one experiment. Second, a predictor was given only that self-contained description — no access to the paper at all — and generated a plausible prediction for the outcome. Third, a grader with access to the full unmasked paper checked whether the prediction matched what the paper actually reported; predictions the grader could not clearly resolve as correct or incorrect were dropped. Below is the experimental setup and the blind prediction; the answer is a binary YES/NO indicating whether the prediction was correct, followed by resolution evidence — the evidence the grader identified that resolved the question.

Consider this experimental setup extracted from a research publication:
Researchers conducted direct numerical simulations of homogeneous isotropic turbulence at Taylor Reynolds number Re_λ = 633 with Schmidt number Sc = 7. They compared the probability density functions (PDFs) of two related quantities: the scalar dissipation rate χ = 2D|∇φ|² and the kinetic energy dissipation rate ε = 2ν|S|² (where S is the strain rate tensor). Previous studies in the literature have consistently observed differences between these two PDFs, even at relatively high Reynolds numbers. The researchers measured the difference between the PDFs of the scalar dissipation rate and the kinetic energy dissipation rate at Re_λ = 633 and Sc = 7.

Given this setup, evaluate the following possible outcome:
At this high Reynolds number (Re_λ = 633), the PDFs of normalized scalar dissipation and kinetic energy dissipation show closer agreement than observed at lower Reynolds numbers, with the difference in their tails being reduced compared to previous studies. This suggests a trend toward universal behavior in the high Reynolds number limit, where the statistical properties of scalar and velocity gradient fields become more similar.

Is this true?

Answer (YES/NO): YES